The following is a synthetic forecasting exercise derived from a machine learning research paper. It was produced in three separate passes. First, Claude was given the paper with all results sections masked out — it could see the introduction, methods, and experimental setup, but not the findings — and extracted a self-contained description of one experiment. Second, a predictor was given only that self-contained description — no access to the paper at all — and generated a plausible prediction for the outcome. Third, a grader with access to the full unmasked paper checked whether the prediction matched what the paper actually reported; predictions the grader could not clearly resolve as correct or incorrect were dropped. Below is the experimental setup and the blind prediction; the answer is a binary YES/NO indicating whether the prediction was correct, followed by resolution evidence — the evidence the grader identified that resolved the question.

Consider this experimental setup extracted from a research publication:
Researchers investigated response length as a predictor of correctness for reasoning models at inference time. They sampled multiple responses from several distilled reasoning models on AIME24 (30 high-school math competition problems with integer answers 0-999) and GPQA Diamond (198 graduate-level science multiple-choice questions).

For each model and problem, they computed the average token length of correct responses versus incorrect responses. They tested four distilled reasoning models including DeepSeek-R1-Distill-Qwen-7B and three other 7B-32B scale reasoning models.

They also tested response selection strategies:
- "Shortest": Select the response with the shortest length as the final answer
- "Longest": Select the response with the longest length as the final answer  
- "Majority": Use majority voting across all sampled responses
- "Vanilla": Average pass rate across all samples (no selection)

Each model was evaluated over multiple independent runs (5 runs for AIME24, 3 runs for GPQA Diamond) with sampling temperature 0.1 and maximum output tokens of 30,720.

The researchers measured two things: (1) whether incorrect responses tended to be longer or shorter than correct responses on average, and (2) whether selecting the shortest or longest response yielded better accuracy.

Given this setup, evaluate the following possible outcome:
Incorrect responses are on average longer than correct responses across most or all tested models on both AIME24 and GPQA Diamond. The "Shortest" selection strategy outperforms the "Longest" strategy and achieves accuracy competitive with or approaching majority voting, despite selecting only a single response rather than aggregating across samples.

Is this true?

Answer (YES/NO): YES